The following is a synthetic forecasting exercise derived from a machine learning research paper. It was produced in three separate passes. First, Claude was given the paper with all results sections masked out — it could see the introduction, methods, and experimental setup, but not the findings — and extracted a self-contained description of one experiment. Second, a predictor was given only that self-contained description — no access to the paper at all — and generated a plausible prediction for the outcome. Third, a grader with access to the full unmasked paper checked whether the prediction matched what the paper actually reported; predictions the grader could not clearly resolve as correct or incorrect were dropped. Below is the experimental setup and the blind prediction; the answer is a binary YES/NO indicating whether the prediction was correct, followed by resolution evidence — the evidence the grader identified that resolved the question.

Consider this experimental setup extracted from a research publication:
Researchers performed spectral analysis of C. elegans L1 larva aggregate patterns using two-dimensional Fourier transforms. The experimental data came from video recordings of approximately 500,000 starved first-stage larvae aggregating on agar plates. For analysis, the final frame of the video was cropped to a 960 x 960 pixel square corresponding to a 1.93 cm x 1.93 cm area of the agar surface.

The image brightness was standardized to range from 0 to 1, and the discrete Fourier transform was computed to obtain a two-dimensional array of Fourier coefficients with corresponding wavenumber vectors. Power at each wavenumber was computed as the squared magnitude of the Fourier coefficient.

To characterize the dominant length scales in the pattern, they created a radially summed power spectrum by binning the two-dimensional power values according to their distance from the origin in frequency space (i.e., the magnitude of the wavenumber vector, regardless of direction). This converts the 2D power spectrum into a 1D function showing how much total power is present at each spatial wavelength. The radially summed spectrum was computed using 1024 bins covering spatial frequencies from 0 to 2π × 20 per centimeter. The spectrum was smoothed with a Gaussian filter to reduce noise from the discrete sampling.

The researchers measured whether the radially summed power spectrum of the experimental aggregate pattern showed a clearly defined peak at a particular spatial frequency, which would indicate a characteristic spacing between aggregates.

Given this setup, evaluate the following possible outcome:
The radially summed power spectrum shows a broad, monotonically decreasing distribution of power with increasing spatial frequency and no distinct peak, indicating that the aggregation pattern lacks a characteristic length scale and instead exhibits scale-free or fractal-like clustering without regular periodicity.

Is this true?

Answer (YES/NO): NO